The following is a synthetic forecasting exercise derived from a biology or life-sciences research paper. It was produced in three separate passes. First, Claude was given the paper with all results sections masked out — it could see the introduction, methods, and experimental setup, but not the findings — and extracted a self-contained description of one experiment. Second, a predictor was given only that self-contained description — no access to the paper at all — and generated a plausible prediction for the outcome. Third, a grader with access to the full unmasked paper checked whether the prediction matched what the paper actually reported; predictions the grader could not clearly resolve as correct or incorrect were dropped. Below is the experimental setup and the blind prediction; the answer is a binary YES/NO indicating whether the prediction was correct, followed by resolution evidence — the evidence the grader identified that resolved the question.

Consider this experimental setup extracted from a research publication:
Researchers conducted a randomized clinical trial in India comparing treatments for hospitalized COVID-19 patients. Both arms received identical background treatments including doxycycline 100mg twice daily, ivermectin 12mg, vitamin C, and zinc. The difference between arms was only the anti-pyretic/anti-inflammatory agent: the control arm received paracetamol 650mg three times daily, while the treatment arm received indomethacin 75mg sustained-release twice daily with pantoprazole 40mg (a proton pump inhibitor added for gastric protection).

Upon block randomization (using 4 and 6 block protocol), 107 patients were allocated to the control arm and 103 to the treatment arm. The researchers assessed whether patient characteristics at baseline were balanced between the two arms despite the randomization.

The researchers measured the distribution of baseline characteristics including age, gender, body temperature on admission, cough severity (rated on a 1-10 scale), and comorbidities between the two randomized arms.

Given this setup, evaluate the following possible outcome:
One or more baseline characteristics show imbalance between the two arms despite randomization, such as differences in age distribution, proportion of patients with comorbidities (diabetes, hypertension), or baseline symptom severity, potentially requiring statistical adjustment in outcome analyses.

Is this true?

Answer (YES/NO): YES